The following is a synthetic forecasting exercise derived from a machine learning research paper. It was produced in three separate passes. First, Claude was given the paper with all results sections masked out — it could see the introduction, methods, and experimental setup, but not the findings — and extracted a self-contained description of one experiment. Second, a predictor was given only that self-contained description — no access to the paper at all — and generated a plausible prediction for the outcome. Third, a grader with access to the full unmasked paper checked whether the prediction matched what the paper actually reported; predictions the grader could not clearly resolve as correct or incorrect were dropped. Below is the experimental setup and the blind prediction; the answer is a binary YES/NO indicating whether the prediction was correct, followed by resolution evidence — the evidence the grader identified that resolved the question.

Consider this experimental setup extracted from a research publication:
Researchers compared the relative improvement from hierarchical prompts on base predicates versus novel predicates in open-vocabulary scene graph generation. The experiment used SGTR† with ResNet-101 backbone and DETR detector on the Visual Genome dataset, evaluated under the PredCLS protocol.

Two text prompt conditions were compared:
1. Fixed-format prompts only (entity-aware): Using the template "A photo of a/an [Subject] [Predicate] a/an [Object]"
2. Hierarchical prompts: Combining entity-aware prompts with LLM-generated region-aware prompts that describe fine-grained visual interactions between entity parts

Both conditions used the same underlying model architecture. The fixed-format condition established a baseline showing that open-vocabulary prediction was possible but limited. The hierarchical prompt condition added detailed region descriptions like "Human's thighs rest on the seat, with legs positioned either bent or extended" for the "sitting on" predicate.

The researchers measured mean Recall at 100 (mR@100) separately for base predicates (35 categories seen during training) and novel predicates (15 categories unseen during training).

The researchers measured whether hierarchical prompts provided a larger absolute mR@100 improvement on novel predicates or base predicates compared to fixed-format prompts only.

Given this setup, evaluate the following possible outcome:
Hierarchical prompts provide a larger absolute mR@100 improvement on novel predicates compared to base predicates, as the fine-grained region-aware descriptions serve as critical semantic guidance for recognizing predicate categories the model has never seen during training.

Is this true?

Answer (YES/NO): YES